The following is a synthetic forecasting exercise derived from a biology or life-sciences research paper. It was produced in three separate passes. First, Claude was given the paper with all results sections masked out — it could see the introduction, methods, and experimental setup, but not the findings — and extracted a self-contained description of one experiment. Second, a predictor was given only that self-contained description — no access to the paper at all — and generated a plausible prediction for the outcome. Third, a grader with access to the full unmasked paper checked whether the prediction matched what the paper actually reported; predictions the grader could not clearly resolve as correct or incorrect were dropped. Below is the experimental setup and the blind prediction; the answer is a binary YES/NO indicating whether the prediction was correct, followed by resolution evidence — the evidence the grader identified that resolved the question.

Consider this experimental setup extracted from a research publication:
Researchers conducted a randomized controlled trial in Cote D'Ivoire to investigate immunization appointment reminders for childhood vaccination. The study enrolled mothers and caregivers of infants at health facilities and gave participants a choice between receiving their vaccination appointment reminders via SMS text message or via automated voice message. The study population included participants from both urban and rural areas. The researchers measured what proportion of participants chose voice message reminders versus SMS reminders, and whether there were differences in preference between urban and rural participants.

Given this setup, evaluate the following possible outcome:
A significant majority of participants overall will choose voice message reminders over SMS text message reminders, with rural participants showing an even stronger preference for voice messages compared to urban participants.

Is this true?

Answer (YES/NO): YES